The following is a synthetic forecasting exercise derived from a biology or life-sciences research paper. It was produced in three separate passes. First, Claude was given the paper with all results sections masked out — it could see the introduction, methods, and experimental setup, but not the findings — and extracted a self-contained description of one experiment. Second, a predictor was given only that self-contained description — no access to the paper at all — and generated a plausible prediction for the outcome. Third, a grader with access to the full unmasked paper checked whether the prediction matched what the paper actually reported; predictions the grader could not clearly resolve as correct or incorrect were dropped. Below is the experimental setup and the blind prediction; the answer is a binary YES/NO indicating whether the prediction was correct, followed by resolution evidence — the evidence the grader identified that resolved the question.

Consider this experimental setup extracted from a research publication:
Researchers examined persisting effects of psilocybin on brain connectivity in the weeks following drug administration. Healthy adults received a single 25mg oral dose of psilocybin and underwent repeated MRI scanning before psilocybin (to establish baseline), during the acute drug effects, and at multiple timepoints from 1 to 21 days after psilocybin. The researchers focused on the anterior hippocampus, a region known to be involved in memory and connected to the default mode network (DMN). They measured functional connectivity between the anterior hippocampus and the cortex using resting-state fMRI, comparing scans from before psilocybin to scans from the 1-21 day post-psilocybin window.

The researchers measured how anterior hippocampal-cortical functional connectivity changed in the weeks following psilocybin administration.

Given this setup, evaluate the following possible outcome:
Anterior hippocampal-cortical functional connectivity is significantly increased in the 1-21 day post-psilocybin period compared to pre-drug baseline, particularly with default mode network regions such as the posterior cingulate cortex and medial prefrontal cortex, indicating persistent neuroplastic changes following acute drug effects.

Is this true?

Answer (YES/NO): NO